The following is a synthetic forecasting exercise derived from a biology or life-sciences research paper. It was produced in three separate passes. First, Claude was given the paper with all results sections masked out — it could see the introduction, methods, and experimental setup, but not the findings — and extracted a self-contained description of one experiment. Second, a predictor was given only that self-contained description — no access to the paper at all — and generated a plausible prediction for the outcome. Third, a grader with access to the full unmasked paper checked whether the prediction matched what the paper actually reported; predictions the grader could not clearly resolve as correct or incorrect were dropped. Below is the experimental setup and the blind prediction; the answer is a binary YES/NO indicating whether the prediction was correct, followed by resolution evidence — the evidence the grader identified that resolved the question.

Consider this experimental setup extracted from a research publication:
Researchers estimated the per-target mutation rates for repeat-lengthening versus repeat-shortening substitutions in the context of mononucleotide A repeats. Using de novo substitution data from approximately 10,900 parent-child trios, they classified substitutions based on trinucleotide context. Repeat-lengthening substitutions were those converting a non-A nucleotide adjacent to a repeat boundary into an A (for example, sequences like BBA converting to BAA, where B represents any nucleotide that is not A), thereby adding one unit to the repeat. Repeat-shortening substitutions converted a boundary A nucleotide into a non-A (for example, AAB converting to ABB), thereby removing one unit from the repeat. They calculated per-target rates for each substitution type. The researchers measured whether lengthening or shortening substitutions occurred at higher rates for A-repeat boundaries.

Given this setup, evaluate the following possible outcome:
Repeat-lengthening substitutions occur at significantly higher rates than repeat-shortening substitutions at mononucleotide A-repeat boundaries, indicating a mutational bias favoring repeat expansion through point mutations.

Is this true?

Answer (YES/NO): NO